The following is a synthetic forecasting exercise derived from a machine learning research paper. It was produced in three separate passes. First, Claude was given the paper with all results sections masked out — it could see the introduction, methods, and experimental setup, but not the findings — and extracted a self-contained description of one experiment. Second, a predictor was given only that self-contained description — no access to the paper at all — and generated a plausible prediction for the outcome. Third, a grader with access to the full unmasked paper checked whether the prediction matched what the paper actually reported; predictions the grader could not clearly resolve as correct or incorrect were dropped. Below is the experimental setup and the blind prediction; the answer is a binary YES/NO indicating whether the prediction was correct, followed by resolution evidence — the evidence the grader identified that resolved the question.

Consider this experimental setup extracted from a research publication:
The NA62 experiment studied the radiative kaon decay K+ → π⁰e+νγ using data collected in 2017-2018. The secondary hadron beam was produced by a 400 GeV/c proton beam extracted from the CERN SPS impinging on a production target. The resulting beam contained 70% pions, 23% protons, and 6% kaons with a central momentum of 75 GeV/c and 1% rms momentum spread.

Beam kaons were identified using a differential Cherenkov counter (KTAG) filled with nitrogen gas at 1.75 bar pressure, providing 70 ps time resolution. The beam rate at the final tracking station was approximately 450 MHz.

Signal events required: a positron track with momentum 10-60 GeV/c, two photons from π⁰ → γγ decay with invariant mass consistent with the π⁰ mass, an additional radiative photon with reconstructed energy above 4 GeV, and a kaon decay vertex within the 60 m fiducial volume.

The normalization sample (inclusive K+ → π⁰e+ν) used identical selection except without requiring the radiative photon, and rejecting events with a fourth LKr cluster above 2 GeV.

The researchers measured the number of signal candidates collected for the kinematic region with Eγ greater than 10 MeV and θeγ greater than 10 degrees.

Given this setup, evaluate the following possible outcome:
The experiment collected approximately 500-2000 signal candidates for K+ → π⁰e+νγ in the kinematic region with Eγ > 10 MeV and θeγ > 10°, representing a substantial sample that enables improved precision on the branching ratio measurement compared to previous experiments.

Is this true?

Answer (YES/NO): NO